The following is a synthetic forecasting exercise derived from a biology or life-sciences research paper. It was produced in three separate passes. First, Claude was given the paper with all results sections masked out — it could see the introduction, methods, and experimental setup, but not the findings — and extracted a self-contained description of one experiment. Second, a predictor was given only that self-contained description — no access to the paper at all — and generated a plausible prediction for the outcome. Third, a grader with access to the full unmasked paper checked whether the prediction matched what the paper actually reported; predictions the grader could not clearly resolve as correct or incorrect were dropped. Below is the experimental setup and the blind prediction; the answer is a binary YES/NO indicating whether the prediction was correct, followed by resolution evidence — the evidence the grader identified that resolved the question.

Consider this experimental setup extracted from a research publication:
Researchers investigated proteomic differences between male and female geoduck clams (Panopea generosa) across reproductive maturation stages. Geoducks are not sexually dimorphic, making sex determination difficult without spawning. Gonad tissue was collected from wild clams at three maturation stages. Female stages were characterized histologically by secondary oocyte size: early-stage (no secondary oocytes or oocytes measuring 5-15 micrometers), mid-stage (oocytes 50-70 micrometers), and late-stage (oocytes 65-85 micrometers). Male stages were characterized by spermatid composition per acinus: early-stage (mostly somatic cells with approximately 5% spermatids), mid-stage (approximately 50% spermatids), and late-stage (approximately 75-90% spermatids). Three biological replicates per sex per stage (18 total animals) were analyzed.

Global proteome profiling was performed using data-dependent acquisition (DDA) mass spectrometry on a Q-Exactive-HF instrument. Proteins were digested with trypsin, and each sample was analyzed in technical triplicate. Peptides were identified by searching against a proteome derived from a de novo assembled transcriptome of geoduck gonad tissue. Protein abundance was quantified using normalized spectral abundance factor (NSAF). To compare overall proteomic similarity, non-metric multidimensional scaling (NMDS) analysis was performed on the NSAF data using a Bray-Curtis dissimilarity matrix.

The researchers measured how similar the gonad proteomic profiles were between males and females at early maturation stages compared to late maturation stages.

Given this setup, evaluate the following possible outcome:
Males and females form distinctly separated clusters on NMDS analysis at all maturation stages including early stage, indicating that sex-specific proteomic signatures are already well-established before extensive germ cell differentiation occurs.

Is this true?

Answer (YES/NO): NO